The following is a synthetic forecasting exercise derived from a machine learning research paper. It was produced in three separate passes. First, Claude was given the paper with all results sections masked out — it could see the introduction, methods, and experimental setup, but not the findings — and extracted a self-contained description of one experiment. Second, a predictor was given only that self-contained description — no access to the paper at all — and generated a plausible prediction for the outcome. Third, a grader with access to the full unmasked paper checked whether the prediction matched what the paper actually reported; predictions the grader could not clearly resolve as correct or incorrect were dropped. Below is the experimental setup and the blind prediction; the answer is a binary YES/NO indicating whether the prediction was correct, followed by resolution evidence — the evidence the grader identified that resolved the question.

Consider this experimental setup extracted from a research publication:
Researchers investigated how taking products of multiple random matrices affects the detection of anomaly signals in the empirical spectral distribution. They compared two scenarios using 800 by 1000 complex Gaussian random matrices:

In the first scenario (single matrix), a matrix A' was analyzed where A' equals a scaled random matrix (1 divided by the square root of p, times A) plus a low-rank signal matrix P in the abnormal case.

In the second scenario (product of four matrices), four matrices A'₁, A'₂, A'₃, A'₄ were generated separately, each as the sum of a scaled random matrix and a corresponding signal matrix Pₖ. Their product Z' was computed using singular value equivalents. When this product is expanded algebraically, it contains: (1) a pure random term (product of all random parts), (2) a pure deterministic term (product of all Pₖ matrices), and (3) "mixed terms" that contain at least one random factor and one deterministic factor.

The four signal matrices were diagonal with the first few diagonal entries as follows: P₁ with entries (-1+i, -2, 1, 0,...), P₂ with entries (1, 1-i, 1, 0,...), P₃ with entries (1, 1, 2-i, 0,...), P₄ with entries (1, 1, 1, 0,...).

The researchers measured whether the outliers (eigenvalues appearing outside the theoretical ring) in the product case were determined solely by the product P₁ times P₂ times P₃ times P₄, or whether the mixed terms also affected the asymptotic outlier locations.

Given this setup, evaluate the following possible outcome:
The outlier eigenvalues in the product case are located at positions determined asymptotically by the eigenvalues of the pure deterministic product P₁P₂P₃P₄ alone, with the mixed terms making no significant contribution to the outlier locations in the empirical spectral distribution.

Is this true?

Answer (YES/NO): YES